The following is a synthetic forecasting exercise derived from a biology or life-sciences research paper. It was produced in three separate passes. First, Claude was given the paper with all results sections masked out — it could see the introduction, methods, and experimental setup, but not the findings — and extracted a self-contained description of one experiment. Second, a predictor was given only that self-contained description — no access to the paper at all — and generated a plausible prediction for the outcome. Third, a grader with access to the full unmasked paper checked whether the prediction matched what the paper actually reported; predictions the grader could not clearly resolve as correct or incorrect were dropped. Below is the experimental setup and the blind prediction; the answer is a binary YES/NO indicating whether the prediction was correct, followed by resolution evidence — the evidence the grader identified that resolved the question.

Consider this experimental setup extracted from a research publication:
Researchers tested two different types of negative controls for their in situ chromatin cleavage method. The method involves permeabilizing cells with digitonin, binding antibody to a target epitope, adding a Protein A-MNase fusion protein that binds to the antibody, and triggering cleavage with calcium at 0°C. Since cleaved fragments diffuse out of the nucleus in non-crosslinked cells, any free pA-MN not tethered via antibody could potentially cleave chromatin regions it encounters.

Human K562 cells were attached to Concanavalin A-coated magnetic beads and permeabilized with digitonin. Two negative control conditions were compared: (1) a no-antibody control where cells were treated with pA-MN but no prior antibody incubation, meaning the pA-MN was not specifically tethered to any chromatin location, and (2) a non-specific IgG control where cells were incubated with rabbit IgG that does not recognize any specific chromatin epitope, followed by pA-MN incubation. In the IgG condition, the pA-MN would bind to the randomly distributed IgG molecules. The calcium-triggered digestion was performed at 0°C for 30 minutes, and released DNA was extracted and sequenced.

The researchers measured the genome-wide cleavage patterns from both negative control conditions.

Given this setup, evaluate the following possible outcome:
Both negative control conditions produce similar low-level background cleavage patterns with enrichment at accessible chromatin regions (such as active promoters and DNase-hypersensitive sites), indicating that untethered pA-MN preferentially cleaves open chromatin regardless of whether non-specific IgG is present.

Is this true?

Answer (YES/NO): NO